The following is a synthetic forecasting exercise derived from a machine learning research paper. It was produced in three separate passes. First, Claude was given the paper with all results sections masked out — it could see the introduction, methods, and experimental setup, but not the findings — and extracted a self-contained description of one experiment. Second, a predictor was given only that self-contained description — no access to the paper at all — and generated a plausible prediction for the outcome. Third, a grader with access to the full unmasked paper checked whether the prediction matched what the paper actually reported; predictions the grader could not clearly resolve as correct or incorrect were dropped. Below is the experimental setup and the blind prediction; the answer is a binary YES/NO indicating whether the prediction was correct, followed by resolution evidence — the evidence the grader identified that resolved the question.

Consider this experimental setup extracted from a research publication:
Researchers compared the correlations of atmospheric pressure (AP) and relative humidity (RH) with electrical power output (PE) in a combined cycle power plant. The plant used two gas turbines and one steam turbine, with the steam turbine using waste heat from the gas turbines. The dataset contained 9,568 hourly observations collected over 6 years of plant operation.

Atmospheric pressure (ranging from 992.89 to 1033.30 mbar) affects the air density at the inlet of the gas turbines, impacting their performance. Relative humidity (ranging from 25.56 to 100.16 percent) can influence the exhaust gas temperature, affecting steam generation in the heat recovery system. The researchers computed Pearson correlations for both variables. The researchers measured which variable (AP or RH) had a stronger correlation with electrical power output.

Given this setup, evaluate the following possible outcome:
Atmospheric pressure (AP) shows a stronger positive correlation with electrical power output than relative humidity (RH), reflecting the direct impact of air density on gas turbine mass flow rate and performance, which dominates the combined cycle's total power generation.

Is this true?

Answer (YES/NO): YES